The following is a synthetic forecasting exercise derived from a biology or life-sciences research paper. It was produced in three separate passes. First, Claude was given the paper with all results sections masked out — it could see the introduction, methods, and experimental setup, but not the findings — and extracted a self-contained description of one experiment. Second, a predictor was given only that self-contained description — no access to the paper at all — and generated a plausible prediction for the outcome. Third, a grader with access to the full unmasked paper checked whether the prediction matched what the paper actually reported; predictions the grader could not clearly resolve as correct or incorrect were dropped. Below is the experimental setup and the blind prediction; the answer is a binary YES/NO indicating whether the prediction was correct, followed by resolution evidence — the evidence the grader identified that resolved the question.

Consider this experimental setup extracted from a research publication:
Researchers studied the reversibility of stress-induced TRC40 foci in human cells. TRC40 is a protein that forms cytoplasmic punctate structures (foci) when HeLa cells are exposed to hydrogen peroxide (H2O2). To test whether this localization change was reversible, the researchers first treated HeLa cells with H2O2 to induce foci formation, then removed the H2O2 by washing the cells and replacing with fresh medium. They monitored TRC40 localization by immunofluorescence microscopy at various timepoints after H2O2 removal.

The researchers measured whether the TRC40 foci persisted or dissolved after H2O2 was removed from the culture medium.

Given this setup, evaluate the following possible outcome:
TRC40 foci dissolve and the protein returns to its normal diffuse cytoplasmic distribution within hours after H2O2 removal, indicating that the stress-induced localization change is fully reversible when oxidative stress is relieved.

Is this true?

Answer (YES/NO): YES